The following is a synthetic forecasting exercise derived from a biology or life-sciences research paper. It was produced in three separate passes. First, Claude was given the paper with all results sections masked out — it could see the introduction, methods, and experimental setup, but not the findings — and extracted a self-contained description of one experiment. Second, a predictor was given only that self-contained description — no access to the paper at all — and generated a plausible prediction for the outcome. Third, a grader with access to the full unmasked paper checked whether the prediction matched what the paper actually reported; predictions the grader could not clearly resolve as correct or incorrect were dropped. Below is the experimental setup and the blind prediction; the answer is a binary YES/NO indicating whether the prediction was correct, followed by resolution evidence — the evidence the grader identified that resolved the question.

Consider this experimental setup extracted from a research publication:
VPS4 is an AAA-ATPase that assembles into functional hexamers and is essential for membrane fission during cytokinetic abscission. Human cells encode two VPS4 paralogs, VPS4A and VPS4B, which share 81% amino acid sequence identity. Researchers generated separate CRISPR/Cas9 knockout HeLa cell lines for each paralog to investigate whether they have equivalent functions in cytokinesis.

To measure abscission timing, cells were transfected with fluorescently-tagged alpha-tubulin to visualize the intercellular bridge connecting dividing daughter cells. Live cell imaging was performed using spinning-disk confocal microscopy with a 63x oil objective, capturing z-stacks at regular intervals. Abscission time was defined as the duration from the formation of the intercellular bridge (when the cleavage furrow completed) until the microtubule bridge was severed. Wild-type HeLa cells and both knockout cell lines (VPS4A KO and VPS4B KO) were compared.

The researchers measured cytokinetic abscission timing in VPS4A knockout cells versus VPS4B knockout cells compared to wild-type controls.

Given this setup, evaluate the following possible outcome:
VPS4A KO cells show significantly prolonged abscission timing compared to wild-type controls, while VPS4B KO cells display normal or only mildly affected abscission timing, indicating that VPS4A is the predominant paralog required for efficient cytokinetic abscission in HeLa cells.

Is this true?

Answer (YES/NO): YES